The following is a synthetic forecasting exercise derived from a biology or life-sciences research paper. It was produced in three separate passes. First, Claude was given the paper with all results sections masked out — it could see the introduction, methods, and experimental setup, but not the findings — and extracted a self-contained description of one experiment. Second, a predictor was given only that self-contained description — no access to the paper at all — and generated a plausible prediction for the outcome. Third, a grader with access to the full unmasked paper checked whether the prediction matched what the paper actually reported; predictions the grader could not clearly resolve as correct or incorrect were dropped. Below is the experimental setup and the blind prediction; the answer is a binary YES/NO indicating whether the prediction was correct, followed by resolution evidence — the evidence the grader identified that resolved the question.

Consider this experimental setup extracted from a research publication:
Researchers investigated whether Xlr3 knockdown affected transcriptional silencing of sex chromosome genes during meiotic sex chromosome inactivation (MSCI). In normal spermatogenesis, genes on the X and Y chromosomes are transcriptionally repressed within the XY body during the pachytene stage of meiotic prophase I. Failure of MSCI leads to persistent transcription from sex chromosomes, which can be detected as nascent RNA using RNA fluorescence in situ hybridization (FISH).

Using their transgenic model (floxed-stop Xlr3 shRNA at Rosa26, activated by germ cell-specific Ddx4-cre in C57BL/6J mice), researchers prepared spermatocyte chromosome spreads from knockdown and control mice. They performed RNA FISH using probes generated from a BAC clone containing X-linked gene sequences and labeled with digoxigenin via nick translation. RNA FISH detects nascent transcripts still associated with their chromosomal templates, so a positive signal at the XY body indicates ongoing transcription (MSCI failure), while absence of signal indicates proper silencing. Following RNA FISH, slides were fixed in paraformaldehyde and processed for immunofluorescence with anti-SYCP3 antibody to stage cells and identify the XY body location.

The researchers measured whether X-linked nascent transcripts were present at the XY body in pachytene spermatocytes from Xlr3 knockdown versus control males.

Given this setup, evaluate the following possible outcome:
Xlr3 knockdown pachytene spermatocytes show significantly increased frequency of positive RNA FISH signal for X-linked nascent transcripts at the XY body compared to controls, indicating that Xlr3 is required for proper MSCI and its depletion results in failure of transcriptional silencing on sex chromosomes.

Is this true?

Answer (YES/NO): YES